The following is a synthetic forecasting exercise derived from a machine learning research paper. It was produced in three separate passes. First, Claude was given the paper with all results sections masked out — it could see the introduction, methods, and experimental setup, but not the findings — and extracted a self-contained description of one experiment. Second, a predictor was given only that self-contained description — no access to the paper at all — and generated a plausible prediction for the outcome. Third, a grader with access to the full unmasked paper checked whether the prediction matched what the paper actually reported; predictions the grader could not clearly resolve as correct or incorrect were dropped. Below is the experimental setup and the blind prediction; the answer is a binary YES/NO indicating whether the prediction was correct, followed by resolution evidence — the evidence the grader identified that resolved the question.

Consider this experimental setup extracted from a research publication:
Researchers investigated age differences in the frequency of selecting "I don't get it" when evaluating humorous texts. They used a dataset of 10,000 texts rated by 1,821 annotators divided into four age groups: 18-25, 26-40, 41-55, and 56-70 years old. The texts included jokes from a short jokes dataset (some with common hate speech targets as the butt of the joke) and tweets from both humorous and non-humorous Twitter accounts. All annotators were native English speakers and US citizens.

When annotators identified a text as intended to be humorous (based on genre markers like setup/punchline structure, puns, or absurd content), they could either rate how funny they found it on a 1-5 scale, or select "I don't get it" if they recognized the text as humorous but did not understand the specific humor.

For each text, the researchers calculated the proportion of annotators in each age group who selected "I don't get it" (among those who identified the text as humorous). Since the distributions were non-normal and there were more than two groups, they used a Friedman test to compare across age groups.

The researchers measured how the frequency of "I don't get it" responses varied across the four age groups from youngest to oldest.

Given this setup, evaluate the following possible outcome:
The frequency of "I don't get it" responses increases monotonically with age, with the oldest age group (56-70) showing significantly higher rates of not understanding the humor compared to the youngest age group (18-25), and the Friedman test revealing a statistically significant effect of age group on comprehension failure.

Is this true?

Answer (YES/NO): NO